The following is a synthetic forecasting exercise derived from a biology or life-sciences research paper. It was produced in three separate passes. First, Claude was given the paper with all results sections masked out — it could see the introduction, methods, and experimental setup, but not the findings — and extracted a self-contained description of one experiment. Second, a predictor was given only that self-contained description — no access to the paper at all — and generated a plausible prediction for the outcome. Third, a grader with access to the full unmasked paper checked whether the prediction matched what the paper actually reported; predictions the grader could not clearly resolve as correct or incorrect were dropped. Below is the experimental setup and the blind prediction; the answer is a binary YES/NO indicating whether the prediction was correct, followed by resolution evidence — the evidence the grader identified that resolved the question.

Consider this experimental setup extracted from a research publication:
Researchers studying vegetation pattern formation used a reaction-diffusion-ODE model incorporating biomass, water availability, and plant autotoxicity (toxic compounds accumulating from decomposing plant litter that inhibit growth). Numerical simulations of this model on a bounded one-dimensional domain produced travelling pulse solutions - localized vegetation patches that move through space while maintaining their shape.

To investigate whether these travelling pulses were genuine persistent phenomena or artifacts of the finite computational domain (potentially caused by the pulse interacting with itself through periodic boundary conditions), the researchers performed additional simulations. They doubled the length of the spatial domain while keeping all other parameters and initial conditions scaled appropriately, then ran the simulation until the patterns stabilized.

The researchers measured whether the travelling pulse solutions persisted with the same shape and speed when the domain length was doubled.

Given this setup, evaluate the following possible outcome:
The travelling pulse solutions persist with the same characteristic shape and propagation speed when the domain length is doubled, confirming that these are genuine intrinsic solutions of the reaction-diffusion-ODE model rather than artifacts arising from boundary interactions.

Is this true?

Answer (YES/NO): YES